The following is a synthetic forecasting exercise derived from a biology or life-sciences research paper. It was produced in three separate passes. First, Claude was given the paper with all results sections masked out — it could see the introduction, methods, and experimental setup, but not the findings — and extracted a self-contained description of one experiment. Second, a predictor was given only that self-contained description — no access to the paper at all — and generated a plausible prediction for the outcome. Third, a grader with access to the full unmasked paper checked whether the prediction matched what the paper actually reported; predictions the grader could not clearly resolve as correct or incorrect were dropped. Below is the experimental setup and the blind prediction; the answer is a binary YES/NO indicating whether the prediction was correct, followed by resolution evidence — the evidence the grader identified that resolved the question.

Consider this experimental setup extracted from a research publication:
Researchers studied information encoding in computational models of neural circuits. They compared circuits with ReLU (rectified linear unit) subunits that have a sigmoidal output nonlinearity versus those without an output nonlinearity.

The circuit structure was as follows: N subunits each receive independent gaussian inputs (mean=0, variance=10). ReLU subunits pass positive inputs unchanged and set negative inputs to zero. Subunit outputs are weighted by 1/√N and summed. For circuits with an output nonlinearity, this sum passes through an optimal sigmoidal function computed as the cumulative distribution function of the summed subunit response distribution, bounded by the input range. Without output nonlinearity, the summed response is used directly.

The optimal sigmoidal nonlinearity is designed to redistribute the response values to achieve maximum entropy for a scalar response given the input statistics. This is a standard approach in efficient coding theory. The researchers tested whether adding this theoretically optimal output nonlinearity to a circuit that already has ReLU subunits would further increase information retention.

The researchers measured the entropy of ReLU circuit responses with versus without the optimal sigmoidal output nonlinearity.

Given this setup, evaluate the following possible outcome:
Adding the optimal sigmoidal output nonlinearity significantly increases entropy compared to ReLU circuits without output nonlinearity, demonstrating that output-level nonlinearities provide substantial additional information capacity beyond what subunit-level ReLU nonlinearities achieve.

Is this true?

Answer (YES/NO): NO